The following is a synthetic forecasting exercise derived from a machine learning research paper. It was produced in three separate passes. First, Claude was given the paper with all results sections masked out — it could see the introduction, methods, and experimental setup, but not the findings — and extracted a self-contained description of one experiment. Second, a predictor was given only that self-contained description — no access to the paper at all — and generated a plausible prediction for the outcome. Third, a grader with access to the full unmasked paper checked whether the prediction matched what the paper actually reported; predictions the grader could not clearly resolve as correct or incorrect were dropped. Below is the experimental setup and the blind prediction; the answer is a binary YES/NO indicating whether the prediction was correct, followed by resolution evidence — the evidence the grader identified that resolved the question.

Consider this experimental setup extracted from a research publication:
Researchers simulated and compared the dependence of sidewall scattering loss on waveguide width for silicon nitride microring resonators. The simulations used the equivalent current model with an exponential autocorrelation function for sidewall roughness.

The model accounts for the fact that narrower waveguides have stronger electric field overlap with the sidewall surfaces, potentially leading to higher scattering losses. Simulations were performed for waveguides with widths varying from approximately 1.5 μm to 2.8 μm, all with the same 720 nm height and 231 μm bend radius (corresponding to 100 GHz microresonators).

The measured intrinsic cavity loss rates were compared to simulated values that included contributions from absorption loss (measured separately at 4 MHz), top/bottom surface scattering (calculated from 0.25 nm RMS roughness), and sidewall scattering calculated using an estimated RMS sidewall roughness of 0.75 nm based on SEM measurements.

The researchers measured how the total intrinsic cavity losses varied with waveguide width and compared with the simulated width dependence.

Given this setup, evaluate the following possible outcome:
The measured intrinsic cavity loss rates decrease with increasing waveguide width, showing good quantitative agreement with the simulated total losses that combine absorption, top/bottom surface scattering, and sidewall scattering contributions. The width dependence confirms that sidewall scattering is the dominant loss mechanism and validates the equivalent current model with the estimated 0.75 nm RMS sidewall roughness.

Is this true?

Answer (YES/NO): YES